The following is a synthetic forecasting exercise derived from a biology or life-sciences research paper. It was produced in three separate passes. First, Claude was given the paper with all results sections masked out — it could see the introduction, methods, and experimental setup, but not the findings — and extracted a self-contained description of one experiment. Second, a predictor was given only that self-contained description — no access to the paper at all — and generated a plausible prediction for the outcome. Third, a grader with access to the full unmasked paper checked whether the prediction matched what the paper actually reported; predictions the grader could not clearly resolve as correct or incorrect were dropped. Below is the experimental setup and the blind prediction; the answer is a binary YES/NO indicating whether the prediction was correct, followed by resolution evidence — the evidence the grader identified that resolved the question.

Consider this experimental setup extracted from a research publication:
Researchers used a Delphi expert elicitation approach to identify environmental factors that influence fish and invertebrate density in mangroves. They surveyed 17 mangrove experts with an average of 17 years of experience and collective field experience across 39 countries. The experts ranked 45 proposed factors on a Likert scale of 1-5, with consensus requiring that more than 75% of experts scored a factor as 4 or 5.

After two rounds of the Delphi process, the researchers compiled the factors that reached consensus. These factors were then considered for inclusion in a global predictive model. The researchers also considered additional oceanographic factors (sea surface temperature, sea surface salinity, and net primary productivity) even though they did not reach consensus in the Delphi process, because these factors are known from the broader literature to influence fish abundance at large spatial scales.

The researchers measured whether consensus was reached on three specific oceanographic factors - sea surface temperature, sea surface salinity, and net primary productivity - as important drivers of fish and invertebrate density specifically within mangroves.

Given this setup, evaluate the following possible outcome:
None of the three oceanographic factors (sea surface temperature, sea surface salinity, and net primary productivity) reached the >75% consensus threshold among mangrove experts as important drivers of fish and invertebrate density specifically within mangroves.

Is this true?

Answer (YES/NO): YES